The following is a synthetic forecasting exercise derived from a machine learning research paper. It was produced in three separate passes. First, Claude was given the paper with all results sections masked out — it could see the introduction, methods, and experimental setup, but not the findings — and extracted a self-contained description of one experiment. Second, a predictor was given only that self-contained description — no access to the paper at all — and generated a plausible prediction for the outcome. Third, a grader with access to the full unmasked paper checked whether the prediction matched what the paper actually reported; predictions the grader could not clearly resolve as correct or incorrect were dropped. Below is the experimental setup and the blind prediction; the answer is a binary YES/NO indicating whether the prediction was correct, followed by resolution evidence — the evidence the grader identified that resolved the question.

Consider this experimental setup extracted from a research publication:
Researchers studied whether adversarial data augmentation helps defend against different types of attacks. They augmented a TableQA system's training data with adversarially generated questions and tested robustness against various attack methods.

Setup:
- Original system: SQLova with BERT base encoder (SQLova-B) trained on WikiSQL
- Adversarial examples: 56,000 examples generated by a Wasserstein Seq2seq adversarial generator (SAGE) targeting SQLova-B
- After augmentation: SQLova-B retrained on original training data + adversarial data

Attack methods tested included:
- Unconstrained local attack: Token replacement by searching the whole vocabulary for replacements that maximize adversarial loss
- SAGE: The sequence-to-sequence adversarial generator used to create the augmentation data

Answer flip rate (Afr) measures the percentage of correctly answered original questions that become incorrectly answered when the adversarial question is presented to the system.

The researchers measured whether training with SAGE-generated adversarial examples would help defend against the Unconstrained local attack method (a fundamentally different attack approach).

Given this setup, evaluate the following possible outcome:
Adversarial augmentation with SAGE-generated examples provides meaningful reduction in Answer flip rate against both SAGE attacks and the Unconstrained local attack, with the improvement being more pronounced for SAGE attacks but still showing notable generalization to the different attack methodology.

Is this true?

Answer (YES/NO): NO